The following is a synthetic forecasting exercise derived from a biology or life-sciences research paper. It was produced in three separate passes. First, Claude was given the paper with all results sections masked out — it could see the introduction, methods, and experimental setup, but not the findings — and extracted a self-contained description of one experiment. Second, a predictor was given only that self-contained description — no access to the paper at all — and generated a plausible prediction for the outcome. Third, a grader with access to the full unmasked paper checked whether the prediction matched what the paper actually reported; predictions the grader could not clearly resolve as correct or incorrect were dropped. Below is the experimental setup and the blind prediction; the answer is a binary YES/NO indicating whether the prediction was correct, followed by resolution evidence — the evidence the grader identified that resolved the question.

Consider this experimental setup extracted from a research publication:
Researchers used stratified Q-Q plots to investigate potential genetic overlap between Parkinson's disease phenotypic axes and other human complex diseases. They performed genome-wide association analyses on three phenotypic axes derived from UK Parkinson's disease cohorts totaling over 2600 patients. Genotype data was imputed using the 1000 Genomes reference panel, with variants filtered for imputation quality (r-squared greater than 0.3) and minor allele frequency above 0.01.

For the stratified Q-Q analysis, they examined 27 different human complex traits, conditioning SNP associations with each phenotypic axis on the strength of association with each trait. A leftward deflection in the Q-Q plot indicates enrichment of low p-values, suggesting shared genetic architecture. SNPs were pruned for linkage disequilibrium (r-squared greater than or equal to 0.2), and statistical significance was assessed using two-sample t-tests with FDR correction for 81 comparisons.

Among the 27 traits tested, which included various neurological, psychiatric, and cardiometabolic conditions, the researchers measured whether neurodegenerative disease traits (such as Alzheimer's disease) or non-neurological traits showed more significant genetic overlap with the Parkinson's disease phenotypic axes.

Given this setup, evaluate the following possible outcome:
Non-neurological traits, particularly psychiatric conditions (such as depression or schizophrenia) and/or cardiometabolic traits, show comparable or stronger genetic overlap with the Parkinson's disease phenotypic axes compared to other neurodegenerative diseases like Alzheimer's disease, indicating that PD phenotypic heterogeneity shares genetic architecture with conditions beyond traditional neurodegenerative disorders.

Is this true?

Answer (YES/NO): YES